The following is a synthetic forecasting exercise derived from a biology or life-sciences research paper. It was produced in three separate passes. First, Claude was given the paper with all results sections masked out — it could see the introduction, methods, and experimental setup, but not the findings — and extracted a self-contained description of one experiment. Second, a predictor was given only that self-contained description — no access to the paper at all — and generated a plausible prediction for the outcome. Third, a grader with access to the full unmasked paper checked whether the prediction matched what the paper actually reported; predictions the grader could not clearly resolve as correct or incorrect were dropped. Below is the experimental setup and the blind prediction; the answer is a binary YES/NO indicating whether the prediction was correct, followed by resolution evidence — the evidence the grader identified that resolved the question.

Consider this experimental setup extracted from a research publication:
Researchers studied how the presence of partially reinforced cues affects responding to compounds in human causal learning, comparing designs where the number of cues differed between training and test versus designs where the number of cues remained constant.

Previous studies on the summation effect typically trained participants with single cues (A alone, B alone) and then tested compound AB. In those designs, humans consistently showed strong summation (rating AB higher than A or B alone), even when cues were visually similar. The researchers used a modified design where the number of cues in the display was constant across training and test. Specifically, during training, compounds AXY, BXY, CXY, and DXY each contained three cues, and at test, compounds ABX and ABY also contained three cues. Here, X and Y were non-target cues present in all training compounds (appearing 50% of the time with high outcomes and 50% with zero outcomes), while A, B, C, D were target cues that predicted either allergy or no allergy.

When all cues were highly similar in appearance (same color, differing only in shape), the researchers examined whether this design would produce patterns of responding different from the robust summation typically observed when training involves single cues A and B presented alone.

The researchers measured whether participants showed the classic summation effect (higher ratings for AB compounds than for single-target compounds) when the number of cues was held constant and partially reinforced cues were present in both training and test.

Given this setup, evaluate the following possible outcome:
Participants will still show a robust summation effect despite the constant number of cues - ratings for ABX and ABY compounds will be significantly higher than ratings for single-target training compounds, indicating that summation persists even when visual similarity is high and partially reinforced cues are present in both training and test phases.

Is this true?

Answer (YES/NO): NO